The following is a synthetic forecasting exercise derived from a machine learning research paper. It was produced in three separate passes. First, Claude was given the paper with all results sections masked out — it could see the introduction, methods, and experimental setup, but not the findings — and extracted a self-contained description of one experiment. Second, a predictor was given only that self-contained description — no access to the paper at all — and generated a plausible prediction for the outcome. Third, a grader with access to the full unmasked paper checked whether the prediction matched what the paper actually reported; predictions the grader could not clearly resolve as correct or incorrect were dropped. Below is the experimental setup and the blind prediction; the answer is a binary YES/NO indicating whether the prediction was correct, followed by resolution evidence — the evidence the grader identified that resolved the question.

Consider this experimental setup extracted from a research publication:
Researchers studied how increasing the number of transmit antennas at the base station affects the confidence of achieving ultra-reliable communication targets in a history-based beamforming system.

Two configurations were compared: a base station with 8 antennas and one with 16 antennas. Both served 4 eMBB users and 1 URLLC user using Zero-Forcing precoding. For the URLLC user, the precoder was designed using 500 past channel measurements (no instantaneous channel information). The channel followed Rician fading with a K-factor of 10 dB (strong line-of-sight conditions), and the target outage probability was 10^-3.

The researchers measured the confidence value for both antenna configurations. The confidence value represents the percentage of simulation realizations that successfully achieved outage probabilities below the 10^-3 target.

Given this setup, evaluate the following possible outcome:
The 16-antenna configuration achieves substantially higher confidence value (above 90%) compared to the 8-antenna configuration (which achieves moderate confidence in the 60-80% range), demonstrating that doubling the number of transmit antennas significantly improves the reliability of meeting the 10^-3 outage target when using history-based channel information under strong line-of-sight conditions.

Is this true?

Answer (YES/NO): NO